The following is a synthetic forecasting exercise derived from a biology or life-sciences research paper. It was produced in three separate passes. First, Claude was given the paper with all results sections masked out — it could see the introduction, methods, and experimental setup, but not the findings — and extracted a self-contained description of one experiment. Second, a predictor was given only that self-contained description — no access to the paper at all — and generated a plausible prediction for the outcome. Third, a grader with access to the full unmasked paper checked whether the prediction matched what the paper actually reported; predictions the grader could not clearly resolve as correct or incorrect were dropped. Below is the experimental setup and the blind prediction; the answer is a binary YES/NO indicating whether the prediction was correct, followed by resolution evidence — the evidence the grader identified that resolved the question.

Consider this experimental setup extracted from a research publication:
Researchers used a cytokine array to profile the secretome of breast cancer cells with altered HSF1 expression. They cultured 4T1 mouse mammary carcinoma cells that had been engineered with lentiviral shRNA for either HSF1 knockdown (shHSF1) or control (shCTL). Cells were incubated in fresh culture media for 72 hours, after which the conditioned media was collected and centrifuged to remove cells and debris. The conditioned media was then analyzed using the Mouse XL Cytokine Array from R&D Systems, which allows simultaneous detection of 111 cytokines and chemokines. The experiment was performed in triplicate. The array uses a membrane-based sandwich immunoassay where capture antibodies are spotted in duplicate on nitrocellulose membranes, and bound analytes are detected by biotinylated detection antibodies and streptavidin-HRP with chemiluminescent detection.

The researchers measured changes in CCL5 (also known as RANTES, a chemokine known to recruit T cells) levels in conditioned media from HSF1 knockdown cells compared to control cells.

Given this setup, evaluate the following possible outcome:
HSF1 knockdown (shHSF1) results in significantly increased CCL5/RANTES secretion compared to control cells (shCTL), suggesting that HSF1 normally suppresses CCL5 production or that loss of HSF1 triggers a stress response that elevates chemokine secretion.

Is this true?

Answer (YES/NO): YES